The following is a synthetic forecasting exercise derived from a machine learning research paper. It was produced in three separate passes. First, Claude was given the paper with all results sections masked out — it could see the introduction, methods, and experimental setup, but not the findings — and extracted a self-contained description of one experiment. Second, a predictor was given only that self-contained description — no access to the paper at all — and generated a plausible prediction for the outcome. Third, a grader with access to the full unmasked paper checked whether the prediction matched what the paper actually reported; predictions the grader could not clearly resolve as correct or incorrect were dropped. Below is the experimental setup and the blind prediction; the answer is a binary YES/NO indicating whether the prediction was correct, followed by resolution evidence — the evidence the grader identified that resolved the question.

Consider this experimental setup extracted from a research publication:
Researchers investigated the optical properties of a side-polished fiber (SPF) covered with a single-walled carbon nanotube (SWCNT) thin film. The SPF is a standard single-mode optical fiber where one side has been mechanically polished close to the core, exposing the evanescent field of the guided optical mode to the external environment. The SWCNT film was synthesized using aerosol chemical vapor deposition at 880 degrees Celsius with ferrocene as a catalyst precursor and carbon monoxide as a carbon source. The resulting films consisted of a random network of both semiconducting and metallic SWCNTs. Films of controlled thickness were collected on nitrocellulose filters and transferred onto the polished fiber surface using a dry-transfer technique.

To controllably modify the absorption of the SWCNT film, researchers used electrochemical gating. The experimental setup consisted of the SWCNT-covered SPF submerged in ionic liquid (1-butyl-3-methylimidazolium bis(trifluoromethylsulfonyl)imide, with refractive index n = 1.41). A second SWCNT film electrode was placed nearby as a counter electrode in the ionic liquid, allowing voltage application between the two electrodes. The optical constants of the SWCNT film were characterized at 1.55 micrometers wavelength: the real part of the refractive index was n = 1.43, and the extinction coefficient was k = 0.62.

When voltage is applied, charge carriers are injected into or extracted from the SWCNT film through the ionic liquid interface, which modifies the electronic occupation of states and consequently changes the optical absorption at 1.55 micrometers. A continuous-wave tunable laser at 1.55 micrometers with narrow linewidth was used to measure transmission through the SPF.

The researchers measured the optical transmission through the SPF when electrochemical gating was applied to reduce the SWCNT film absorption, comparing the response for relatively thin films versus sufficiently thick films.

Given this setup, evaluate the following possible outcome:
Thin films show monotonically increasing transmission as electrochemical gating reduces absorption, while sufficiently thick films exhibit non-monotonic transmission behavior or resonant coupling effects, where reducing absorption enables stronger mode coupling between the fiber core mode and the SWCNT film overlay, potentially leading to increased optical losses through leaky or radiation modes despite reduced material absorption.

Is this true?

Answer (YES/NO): NO